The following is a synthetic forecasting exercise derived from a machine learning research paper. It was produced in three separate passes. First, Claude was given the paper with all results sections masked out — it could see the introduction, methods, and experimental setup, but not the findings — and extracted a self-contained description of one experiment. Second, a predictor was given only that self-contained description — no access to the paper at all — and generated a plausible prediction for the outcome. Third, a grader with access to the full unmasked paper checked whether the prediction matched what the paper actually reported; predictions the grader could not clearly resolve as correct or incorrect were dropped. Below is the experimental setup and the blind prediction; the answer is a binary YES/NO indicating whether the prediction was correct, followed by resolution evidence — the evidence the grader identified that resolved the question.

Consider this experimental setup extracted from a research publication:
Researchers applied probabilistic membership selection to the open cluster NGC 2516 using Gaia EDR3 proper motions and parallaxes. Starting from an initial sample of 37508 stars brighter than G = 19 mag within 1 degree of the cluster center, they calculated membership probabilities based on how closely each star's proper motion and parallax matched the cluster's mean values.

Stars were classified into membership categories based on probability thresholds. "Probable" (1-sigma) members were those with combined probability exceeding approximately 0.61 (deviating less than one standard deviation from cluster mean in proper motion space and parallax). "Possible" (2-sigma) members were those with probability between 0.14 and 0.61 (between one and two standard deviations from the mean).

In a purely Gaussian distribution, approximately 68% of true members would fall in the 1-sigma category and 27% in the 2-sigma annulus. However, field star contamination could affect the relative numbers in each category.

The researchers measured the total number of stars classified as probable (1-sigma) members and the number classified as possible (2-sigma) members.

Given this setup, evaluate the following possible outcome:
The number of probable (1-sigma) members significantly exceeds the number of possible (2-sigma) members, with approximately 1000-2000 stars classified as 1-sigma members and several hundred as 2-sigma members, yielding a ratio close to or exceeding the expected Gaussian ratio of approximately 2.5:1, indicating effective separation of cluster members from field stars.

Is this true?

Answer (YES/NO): NO